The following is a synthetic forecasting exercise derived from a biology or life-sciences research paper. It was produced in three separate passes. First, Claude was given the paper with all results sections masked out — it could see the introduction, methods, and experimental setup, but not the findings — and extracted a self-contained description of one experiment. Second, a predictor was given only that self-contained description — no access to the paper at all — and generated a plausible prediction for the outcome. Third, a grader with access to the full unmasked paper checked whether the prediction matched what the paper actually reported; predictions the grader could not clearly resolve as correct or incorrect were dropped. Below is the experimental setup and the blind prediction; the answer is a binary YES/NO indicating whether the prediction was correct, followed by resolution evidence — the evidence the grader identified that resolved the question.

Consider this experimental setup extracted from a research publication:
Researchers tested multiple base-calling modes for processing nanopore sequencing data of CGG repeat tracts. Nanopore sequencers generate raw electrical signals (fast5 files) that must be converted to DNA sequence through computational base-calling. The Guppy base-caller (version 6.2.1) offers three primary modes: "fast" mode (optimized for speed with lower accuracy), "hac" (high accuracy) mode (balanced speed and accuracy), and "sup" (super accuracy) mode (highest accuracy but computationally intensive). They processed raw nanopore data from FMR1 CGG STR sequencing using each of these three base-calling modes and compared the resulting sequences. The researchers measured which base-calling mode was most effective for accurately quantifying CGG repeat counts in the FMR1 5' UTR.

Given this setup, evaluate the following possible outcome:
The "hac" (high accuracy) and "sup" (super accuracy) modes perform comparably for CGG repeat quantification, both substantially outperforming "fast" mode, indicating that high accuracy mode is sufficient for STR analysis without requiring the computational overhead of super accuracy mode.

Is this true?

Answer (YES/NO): NO